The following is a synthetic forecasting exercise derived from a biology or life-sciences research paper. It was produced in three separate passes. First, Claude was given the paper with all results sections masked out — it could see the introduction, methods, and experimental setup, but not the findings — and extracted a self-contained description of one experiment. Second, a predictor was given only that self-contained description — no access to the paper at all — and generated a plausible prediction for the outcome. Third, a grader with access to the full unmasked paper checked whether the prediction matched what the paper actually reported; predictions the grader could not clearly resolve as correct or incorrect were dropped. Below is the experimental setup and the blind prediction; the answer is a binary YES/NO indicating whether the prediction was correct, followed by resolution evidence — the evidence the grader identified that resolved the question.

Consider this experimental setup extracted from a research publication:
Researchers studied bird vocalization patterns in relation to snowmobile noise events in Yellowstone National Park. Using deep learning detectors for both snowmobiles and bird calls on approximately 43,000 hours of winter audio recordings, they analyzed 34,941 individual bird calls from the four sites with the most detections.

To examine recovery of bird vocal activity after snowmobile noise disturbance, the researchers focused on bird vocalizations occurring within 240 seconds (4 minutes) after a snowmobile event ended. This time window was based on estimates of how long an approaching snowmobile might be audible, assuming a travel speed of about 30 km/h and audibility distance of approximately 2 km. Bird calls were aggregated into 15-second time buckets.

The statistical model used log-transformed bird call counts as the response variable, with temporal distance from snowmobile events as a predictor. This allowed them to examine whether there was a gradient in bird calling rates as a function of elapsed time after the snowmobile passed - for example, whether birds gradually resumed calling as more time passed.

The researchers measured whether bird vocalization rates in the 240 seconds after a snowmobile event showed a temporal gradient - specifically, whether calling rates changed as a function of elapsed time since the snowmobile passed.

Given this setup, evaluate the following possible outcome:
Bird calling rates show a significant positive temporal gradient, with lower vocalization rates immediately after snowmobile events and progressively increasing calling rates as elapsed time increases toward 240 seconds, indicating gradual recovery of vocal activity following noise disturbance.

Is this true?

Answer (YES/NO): YES